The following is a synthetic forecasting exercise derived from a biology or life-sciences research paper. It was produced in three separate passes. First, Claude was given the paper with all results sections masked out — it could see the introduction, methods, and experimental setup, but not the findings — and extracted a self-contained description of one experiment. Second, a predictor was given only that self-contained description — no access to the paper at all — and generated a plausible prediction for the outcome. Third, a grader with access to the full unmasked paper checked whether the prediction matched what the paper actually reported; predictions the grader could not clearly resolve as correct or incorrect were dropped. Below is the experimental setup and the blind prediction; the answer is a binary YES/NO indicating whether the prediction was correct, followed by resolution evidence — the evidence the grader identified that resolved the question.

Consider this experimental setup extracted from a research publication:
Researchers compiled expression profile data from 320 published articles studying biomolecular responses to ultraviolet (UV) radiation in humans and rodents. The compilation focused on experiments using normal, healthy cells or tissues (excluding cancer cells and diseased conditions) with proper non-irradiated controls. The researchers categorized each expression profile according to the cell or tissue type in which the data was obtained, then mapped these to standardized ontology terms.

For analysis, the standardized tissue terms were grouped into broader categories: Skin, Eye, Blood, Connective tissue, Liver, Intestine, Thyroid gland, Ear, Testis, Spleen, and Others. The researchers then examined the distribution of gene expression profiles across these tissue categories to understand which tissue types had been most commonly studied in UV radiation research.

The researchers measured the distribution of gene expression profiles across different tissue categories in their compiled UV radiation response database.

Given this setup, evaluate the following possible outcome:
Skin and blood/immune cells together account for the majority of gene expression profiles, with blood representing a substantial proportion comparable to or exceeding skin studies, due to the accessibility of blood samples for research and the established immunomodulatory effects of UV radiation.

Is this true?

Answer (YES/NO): NO